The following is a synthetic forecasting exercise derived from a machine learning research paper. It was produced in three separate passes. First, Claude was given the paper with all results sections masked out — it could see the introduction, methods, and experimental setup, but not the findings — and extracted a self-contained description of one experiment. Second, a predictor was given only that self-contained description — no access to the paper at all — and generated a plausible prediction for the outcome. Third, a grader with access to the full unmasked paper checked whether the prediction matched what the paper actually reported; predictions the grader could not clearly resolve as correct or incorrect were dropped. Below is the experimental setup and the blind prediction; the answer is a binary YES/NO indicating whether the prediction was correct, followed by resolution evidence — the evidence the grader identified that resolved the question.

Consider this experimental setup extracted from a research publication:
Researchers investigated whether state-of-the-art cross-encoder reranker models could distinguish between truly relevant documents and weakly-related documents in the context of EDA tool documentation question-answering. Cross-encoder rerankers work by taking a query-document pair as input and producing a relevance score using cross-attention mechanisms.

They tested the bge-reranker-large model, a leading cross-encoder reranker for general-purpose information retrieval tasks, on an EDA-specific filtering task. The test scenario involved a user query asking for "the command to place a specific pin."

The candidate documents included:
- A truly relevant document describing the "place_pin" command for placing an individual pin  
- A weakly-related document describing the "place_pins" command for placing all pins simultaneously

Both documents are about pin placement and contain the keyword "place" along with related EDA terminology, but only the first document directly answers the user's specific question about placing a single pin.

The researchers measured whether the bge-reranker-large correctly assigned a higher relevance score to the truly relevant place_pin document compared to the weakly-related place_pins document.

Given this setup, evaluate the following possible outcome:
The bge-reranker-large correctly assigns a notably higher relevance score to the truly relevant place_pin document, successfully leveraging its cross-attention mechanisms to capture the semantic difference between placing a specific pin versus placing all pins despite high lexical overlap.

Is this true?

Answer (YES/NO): NO